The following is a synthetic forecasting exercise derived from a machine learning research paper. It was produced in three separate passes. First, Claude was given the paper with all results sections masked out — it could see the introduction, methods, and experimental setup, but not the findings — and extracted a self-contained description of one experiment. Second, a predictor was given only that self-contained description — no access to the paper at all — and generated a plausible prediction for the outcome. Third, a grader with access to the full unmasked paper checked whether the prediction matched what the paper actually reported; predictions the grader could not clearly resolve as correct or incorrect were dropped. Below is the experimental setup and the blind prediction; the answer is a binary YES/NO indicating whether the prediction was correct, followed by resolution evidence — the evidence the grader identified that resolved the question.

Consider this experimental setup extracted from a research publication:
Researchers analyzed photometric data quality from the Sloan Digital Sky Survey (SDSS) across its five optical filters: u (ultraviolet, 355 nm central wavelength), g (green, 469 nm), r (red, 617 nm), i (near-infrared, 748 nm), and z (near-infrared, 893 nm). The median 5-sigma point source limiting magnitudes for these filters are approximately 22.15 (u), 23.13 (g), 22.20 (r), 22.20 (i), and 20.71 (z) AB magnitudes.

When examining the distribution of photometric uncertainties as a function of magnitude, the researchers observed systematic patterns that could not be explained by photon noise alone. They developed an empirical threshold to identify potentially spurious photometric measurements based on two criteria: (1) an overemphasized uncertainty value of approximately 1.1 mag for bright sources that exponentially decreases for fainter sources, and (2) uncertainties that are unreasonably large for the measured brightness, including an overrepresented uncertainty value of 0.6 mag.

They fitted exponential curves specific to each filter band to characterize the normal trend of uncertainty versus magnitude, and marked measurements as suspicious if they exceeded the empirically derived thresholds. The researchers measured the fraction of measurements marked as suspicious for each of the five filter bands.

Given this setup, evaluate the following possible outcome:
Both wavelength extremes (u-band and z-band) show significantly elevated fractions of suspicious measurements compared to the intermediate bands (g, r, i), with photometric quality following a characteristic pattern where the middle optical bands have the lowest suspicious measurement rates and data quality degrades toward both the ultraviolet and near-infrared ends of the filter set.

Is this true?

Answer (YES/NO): YES